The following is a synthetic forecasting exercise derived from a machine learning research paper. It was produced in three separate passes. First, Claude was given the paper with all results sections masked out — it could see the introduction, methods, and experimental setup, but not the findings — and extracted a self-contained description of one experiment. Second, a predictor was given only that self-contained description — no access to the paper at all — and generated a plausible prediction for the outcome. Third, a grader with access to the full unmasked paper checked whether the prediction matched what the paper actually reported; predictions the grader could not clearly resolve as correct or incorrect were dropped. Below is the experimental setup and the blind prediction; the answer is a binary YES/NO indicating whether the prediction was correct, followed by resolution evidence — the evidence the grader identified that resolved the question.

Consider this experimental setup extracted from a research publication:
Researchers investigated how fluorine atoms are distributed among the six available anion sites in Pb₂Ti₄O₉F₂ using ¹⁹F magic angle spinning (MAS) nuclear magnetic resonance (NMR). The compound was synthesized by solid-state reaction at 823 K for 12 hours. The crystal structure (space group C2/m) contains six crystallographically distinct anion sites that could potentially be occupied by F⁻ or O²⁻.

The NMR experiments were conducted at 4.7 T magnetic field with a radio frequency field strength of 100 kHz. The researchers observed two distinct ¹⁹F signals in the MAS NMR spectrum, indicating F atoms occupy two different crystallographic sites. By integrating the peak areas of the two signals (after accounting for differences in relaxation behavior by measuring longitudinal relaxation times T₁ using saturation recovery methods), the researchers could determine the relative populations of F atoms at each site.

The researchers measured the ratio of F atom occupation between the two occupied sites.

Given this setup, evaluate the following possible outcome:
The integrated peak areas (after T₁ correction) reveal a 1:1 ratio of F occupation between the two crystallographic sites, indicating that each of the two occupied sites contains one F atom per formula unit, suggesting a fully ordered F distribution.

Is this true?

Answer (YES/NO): NO